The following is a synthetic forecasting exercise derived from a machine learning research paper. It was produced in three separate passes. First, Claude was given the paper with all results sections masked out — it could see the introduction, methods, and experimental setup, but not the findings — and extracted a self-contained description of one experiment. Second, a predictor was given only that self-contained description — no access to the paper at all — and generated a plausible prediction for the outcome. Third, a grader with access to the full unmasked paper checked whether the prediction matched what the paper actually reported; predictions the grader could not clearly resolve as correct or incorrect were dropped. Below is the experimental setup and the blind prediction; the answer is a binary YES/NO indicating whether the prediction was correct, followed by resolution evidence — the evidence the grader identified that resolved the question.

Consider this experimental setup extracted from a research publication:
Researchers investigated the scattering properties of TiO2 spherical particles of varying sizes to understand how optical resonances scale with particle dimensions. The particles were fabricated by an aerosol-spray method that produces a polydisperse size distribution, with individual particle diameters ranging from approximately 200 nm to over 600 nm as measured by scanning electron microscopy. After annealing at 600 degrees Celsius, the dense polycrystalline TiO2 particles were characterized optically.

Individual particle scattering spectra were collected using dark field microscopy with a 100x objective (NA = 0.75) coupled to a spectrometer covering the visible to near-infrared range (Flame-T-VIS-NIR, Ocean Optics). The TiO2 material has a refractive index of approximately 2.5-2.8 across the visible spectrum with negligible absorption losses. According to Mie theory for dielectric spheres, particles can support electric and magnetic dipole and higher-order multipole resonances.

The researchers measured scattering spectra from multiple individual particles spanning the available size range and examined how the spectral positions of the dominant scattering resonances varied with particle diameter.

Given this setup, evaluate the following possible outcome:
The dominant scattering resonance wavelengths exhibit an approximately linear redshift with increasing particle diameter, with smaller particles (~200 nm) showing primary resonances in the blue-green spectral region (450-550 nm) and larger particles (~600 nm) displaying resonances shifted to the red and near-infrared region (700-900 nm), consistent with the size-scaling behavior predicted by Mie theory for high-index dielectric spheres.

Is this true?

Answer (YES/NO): YES